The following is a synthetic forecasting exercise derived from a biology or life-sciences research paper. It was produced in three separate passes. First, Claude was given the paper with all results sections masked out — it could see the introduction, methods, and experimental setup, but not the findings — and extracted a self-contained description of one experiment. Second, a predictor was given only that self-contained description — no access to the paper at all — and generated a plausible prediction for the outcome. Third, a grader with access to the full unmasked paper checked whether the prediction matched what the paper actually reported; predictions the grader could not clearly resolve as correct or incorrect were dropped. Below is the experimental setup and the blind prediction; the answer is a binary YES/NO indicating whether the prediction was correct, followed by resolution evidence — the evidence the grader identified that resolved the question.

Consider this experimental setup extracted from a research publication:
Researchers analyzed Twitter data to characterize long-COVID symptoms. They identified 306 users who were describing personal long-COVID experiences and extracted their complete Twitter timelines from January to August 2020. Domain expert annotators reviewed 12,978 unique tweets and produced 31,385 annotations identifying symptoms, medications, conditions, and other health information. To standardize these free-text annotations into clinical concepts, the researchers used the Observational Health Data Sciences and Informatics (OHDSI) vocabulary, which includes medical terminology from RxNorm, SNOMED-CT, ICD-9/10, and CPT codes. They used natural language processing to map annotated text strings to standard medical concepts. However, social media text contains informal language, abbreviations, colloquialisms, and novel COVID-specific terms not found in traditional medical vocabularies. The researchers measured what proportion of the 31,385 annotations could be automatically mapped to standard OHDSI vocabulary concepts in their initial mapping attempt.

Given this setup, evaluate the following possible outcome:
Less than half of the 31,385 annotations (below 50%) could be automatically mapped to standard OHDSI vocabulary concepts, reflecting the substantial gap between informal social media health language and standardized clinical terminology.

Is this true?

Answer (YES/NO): NO